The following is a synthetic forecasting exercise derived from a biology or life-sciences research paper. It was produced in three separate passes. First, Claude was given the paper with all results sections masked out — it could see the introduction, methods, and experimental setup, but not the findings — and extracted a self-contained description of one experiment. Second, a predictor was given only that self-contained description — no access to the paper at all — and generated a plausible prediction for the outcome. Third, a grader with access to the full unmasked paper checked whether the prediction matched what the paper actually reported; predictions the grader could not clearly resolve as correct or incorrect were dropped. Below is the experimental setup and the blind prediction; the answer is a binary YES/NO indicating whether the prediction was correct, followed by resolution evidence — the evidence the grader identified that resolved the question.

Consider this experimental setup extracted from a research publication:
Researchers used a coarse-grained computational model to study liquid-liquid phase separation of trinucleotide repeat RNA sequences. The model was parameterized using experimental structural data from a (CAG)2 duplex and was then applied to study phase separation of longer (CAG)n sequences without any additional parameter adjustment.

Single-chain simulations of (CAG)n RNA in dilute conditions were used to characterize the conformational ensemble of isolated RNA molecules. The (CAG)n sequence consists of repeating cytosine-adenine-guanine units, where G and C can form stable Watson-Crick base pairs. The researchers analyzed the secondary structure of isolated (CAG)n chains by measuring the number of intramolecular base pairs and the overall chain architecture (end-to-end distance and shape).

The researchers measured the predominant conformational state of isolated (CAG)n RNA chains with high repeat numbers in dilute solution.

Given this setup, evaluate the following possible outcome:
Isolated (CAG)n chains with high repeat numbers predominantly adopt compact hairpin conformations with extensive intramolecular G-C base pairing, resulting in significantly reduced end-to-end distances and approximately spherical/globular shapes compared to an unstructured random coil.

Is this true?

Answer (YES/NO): NO